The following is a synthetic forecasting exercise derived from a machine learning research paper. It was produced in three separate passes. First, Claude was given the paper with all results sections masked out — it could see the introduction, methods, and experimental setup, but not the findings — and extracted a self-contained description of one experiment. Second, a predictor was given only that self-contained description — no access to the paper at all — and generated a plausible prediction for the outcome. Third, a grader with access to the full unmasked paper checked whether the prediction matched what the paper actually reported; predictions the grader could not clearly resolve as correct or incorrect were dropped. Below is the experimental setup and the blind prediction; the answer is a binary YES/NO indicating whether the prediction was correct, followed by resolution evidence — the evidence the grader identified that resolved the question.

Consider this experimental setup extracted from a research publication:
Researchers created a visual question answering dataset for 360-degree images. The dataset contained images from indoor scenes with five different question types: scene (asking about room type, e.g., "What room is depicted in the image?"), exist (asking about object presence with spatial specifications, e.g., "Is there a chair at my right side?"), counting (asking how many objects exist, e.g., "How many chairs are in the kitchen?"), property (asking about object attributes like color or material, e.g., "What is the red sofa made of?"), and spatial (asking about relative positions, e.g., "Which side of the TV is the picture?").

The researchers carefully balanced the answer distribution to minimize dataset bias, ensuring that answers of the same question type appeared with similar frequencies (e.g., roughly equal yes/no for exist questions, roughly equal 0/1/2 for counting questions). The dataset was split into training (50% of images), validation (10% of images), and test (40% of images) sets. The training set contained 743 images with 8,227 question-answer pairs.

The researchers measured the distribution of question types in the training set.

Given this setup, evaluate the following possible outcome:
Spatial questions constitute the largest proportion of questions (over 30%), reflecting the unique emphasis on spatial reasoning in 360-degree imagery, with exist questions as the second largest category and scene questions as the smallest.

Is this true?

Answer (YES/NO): NO